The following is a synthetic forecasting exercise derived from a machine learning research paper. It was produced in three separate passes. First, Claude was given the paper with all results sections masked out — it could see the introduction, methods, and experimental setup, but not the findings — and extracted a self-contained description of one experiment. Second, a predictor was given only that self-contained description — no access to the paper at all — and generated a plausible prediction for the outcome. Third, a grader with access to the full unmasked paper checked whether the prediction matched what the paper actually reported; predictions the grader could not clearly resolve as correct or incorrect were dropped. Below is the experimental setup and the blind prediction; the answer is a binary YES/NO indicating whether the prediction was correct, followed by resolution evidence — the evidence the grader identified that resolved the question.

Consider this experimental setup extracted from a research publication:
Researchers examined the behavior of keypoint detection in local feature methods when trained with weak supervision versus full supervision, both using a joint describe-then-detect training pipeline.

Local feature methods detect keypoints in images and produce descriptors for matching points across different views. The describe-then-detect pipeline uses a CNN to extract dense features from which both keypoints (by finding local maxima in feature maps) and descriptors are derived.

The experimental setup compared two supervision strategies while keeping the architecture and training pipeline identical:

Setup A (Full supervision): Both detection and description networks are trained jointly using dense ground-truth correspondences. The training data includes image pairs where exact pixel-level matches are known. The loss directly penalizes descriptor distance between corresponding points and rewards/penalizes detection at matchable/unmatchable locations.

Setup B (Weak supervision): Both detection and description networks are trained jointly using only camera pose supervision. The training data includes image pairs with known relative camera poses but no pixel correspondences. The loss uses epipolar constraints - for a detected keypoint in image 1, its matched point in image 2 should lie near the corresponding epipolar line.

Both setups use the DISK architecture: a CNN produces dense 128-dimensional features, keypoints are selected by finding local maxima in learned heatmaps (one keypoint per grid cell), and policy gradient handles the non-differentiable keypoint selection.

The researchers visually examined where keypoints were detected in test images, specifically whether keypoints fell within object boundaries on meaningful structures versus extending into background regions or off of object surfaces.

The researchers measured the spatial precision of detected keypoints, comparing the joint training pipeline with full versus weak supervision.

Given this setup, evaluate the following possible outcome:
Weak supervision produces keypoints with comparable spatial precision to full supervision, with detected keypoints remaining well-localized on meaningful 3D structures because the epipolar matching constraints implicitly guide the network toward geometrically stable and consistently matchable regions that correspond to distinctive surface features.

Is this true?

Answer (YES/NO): NO